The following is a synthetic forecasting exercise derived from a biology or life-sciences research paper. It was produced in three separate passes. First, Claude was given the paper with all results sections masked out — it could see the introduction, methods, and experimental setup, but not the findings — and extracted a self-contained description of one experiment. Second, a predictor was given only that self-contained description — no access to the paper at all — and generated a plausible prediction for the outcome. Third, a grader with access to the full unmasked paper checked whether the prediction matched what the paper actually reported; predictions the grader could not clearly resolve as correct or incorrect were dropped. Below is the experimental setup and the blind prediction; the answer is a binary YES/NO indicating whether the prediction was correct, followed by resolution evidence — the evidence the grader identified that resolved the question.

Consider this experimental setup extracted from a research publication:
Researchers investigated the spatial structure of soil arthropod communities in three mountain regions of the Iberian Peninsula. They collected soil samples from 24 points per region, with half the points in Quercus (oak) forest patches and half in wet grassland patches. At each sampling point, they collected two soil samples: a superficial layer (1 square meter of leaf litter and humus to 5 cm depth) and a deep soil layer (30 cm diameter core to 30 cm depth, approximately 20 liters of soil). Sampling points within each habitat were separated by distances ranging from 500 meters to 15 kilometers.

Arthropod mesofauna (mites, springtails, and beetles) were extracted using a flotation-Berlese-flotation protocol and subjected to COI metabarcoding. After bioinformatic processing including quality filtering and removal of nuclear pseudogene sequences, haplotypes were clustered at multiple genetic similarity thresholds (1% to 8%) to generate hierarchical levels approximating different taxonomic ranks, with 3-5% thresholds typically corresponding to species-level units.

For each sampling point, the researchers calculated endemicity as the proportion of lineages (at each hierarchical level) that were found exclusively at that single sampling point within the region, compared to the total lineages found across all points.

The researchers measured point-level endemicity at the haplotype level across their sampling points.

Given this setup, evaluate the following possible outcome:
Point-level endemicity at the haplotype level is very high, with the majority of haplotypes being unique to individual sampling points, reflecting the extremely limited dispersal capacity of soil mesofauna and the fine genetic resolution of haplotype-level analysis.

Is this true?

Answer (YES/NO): YES